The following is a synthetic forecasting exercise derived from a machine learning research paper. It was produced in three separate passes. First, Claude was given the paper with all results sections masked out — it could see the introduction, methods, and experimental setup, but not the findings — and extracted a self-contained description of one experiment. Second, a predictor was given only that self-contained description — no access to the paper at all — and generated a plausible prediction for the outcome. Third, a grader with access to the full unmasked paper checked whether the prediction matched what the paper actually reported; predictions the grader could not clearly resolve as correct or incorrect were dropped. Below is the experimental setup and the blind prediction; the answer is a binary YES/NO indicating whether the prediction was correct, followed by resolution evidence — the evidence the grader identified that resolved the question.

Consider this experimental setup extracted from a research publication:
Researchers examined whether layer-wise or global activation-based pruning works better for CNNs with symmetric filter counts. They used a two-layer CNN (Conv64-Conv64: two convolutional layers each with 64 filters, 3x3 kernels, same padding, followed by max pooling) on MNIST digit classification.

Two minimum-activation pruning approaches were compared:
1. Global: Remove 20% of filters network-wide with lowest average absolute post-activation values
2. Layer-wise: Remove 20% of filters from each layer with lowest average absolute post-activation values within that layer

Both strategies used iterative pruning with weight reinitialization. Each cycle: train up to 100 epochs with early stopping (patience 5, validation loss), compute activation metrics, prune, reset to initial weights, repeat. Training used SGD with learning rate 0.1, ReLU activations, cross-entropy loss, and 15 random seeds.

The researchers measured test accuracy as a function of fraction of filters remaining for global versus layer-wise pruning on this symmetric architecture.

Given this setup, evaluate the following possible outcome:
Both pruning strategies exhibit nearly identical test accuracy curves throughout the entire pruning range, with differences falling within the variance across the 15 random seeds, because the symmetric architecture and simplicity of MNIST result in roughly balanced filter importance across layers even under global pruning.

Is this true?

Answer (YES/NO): NO